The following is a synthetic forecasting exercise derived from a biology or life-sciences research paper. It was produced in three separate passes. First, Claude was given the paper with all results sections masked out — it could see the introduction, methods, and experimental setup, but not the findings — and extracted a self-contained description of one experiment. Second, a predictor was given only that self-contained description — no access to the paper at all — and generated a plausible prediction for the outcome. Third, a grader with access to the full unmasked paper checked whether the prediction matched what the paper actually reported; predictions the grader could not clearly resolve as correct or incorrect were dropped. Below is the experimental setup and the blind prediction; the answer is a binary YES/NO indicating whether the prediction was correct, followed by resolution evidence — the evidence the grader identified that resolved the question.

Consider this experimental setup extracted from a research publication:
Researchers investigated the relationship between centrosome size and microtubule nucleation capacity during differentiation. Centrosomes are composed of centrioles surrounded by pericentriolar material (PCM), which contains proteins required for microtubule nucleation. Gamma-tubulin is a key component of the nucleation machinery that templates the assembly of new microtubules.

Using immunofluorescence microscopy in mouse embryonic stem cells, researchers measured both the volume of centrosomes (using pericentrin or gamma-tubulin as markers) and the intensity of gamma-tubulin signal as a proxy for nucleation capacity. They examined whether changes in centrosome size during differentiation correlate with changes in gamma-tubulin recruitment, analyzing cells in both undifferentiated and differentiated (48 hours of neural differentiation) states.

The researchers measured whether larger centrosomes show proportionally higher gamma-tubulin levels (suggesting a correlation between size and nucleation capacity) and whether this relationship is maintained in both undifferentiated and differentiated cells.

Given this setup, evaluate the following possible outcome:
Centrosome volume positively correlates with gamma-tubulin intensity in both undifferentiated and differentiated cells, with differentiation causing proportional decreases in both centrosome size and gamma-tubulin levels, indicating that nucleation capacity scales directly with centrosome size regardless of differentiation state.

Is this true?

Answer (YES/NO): NO